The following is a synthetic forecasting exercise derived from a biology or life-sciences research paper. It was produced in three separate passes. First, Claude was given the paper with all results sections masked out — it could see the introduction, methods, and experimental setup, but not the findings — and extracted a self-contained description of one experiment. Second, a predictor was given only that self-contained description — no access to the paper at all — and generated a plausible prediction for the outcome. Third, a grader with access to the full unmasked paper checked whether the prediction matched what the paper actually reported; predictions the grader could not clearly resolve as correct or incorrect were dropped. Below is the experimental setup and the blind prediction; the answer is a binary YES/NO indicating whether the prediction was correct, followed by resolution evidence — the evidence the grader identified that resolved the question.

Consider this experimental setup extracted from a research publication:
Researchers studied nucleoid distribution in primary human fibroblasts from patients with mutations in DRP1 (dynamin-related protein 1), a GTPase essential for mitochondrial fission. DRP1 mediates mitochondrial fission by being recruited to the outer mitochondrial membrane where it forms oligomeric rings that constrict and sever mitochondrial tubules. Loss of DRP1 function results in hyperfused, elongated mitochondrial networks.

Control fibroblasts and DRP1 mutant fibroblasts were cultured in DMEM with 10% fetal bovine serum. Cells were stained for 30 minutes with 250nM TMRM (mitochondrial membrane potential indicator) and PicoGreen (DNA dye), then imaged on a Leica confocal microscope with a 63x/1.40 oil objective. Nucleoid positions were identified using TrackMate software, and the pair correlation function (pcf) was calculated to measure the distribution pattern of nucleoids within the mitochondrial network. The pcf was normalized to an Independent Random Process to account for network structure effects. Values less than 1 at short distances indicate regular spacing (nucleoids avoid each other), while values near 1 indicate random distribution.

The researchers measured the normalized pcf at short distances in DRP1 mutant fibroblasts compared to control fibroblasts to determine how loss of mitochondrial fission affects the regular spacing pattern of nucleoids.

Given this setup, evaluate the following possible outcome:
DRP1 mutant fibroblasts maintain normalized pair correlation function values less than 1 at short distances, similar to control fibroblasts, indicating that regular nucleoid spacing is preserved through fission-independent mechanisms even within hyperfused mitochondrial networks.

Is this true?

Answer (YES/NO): NO